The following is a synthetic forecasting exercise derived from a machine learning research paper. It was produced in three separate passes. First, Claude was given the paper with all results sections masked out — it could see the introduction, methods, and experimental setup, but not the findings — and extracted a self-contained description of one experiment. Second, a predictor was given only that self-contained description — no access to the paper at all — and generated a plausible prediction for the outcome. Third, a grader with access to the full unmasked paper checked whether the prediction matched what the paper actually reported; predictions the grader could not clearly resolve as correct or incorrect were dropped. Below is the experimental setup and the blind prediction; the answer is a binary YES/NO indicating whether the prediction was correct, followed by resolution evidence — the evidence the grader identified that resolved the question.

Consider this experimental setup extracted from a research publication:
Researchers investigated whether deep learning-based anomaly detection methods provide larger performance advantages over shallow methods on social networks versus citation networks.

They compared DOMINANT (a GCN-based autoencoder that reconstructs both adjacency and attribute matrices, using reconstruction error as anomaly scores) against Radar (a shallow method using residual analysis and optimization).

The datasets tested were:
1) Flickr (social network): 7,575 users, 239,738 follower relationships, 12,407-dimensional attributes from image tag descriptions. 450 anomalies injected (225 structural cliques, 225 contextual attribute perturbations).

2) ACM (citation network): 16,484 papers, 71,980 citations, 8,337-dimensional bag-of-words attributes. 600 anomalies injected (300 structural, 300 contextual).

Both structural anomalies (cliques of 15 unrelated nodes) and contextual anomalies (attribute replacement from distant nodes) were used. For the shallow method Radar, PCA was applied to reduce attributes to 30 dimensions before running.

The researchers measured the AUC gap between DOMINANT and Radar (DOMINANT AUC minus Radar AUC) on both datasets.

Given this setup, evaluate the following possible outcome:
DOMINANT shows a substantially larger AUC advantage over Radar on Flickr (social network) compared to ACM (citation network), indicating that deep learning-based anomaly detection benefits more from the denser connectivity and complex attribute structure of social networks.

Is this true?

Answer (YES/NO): NO